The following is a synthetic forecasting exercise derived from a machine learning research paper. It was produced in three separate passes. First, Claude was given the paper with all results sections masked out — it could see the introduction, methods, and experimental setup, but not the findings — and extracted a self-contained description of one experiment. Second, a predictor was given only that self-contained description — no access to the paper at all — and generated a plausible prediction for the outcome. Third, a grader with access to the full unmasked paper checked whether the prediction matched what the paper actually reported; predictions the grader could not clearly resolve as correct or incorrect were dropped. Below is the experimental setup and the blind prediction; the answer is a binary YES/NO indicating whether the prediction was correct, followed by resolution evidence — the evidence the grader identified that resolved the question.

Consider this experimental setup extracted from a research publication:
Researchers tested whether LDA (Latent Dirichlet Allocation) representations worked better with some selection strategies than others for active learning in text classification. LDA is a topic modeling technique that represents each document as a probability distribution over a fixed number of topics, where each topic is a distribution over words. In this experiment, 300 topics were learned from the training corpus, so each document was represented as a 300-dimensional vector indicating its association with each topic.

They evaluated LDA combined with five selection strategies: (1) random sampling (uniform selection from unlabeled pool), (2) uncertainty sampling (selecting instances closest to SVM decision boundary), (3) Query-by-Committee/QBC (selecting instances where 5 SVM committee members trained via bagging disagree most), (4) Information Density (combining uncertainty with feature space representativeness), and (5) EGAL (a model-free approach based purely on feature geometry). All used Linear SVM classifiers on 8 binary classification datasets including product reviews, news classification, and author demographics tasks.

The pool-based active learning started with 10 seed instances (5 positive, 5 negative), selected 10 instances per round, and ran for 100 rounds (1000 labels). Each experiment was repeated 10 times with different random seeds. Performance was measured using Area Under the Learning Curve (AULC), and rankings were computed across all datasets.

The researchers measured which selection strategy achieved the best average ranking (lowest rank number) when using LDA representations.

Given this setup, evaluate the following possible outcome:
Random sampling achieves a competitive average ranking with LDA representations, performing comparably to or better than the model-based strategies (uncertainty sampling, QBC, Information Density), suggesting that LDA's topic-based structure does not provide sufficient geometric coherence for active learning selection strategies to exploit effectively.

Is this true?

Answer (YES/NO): NO